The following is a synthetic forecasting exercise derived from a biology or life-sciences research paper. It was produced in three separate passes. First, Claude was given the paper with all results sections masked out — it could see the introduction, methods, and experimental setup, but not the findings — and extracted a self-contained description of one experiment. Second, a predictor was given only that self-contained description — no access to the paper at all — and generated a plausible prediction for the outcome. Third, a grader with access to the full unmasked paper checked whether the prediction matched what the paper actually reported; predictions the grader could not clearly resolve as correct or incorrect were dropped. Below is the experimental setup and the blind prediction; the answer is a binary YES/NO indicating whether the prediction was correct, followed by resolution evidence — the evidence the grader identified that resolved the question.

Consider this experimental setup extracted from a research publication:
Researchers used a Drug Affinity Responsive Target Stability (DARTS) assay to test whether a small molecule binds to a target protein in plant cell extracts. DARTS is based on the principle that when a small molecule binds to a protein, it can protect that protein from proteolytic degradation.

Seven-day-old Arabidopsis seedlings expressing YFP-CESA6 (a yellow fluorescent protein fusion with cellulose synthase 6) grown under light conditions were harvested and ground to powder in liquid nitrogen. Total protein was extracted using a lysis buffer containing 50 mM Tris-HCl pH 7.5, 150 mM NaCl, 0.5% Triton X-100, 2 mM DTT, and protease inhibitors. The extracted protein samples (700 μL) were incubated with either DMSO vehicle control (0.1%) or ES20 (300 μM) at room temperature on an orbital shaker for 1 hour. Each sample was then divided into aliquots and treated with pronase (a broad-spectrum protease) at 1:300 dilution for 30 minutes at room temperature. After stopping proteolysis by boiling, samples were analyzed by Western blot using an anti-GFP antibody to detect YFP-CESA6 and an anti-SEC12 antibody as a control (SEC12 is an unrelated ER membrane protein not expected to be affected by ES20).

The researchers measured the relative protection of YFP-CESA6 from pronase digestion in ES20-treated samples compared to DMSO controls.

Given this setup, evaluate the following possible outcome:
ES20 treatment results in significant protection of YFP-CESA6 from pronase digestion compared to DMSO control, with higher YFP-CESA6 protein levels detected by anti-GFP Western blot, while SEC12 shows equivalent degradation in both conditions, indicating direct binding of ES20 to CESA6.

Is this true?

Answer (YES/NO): YES